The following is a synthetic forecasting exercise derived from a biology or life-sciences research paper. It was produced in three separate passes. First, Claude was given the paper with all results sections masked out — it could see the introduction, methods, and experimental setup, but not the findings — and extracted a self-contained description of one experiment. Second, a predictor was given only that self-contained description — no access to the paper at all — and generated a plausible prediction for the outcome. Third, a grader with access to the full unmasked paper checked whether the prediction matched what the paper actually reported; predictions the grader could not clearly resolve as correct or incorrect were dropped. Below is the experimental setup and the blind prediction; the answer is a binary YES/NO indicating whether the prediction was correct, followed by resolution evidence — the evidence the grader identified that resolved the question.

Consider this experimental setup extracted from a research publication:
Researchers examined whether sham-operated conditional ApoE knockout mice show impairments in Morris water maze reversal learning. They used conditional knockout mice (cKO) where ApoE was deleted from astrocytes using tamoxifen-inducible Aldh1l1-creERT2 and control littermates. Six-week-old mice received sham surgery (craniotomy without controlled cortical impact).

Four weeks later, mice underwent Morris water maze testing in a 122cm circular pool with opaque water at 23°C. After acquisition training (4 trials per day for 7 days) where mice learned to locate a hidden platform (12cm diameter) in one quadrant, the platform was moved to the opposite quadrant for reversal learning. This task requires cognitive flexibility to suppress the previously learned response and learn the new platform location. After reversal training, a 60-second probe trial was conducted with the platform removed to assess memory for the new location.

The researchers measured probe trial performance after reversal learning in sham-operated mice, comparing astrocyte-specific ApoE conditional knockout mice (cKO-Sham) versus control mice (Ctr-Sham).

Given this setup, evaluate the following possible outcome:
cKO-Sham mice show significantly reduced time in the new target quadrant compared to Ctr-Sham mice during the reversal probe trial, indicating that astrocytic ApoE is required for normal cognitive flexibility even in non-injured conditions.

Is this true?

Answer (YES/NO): YES